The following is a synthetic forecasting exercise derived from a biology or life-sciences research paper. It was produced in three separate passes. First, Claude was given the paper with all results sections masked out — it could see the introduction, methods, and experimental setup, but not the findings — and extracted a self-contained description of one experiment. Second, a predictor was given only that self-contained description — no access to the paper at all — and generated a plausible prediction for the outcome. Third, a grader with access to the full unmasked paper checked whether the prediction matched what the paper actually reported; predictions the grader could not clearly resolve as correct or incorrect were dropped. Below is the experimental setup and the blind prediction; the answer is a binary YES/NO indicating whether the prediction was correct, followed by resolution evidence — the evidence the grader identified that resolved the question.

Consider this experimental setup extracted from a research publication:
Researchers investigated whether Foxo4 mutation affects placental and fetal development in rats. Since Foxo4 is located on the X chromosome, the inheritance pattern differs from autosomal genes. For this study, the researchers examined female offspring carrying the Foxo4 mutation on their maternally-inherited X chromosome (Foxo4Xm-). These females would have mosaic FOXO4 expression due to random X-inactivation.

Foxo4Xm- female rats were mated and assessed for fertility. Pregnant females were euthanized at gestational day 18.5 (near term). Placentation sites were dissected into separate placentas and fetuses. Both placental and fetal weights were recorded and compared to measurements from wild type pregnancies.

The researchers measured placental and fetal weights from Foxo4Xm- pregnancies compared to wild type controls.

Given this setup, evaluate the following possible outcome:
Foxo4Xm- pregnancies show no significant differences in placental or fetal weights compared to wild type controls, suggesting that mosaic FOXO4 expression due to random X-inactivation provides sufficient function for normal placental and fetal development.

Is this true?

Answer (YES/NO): NO